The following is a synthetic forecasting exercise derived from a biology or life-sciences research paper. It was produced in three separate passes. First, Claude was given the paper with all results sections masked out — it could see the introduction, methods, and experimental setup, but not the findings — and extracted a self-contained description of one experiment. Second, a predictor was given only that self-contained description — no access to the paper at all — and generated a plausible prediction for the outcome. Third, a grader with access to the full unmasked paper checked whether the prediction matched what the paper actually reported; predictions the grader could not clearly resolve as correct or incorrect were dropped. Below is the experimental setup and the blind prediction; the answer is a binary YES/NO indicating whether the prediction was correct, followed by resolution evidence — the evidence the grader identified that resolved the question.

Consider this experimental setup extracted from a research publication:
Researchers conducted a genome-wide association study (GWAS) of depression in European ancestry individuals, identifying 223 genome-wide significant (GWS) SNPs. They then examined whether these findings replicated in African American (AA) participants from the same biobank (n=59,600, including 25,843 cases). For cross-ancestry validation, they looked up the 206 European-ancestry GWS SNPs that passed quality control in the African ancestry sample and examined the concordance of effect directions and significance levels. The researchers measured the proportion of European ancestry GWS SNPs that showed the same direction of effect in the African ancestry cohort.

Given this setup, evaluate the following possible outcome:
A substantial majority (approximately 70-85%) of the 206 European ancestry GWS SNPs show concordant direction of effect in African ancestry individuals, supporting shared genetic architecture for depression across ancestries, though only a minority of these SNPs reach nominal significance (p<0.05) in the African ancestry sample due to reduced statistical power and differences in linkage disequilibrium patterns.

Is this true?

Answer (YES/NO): NO